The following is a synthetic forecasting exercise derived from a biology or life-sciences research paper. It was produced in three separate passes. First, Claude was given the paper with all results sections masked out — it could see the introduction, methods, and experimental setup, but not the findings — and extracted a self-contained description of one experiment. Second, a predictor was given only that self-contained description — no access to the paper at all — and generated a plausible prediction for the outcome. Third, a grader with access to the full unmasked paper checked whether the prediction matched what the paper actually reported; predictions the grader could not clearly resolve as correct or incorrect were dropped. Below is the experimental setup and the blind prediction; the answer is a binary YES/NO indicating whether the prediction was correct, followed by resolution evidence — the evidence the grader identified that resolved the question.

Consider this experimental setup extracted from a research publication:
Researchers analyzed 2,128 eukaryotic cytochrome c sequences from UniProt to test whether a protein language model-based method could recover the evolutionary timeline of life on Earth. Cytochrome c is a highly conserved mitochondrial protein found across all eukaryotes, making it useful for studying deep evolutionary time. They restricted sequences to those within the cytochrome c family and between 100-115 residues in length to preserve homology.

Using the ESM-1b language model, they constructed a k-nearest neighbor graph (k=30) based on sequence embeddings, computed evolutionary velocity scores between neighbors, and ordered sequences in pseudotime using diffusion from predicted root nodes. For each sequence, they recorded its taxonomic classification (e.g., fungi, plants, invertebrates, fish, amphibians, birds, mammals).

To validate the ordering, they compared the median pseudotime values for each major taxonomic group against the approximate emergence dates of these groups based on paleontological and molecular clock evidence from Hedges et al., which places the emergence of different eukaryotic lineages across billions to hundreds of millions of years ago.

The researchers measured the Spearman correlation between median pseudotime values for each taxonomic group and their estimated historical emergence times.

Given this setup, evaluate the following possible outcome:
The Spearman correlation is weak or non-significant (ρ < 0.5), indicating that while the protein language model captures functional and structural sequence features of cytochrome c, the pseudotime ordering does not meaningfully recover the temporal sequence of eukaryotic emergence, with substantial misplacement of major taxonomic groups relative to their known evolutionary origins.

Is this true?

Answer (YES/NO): NO